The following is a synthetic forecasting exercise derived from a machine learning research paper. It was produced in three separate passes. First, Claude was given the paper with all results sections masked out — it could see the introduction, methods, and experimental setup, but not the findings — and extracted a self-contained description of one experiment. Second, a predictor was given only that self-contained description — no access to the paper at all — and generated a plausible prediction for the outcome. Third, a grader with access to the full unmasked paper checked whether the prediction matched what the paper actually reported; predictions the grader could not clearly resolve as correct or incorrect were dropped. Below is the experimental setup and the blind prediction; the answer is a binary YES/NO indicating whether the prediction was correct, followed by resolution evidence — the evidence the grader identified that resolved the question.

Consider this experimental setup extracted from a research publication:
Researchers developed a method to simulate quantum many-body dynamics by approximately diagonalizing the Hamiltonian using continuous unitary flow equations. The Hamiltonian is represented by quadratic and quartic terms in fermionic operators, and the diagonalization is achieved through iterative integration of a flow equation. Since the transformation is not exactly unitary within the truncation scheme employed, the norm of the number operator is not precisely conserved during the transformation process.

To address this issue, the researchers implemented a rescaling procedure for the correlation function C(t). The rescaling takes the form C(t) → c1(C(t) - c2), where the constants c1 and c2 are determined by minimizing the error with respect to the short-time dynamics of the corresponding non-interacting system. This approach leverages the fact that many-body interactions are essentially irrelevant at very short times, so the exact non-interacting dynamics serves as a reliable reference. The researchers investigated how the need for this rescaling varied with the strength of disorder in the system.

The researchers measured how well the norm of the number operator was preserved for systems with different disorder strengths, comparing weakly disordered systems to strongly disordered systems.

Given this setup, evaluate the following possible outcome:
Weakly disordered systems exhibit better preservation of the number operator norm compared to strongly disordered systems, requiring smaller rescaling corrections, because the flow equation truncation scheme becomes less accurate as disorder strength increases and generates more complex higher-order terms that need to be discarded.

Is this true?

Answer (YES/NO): NO